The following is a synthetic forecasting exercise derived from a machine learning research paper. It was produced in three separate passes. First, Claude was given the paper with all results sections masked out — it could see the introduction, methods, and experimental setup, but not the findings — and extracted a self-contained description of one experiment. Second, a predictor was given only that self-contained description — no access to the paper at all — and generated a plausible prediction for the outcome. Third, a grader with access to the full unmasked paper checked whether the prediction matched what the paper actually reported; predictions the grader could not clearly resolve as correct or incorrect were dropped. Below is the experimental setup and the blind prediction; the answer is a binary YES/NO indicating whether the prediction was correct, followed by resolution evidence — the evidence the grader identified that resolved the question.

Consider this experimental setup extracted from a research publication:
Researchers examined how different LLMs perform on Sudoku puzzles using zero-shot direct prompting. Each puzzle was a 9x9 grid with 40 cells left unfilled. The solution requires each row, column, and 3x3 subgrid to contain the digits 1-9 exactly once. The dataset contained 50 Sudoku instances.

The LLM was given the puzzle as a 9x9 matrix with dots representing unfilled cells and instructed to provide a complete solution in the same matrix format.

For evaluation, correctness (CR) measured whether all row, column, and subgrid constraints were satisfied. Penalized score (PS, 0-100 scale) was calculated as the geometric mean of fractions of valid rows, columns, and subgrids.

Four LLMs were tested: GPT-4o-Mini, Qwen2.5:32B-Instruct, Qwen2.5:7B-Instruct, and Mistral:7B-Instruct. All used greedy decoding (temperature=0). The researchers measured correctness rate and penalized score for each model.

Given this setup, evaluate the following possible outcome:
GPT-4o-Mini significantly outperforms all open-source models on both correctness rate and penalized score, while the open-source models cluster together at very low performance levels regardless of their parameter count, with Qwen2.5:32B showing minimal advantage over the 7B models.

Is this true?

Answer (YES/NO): NO